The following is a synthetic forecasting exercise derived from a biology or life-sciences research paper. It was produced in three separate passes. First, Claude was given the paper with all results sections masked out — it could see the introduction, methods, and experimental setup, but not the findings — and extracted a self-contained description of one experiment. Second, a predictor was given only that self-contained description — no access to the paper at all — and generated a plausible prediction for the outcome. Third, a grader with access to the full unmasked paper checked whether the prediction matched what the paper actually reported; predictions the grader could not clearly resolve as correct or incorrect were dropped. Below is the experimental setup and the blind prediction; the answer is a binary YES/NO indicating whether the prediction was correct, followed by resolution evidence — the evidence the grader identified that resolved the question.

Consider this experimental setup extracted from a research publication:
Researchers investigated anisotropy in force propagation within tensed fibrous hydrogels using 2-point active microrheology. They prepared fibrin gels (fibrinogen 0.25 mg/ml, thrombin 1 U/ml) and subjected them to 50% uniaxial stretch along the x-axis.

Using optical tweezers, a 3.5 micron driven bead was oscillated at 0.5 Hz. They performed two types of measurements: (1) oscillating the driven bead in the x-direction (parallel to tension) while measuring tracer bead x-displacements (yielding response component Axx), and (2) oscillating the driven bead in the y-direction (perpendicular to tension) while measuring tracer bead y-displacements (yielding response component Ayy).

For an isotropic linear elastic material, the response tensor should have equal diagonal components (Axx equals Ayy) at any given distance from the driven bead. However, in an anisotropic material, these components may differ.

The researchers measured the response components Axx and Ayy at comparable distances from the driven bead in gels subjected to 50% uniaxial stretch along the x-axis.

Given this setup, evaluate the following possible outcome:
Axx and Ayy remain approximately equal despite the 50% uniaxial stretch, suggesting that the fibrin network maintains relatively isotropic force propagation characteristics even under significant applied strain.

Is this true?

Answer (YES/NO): NO